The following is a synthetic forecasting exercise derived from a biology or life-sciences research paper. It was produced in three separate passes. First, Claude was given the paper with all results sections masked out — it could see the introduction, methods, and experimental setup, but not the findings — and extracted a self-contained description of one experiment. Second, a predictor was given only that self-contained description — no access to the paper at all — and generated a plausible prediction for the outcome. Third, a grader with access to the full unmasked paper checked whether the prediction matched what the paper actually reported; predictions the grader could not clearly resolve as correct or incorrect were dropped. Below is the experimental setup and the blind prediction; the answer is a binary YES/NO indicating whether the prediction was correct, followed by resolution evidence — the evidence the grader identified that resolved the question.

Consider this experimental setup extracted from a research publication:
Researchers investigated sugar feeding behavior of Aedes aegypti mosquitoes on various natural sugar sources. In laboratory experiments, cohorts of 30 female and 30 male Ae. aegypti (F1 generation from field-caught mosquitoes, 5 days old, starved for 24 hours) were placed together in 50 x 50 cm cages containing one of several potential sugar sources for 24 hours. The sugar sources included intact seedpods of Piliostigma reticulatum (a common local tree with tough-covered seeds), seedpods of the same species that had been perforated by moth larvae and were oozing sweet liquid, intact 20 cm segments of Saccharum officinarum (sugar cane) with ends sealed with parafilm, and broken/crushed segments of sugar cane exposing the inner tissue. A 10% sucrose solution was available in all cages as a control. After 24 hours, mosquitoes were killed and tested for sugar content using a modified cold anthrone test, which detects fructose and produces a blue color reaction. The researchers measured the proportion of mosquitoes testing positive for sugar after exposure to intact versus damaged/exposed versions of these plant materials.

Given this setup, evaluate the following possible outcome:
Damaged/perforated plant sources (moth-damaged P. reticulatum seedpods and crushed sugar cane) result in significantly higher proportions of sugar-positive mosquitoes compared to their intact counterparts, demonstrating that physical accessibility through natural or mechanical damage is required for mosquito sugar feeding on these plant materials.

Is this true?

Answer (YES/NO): YES